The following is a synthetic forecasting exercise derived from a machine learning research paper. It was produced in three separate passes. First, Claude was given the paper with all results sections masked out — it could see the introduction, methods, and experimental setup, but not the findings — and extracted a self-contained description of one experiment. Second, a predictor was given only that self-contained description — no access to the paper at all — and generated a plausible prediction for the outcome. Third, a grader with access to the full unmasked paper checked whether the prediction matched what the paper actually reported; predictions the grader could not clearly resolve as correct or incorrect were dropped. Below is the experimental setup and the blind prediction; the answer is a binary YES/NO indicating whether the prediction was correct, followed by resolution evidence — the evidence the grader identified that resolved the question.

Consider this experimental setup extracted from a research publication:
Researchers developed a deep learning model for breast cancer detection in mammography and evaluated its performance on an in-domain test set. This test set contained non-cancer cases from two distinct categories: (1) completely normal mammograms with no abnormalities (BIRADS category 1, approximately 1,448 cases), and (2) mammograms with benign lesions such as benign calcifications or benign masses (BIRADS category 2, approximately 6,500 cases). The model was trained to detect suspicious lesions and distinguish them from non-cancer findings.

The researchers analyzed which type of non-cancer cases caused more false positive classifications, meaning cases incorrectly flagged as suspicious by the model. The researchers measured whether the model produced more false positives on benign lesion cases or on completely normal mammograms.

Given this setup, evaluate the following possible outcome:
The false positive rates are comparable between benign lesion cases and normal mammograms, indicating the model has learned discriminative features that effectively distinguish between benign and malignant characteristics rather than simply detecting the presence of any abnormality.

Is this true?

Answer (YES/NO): NO